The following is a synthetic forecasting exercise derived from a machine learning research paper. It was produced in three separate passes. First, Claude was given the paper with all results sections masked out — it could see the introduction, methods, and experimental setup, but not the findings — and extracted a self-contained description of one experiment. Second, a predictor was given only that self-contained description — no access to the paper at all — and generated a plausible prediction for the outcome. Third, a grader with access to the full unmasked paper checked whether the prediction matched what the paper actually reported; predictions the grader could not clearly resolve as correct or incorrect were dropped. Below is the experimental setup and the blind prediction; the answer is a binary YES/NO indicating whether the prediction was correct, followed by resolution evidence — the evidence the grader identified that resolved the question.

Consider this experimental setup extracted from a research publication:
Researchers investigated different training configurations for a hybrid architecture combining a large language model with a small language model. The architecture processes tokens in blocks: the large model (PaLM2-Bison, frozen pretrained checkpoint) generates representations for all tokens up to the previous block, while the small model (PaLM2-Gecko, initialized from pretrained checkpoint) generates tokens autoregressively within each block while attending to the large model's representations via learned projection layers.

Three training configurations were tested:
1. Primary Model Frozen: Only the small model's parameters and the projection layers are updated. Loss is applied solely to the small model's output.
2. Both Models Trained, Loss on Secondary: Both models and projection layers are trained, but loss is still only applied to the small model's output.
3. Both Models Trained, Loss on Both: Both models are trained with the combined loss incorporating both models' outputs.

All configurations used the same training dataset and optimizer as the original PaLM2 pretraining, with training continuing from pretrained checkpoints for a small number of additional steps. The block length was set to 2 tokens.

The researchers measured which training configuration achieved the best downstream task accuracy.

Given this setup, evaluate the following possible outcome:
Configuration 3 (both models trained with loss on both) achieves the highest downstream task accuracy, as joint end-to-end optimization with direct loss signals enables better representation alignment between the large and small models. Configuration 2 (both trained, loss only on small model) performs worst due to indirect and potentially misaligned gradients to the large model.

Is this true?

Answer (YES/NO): NO